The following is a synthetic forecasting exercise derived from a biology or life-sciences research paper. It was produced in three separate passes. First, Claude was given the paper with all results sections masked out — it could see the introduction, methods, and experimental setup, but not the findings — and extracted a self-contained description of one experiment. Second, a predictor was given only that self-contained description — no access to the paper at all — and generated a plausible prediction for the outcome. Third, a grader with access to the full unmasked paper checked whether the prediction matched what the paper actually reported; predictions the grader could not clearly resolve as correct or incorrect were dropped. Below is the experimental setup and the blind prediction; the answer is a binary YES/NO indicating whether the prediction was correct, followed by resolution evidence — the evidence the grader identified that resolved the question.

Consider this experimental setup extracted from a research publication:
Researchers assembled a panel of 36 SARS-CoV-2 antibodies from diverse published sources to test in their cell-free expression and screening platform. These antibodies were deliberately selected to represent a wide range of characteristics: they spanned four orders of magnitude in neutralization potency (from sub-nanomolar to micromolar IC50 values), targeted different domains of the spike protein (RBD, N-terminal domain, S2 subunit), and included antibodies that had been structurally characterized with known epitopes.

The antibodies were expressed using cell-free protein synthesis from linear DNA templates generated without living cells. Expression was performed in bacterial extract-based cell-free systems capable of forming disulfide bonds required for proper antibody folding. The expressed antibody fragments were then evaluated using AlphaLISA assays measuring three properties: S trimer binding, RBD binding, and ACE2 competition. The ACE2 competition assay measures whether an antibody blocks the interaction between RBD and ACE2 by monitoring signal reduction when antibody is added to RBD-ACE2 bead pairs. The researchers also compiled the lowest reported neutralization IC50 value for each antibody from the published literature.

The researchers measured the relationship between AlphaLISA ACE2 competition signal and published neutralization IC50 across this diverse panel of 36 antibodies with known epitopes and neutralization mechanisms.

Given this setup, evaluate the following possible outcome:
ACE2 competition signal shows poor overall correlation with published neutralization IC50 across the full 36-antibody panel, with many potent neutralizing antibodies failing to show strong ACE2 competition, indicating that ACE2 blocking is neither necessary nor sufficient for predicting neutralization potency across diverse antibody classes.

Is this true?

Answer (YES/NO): NO